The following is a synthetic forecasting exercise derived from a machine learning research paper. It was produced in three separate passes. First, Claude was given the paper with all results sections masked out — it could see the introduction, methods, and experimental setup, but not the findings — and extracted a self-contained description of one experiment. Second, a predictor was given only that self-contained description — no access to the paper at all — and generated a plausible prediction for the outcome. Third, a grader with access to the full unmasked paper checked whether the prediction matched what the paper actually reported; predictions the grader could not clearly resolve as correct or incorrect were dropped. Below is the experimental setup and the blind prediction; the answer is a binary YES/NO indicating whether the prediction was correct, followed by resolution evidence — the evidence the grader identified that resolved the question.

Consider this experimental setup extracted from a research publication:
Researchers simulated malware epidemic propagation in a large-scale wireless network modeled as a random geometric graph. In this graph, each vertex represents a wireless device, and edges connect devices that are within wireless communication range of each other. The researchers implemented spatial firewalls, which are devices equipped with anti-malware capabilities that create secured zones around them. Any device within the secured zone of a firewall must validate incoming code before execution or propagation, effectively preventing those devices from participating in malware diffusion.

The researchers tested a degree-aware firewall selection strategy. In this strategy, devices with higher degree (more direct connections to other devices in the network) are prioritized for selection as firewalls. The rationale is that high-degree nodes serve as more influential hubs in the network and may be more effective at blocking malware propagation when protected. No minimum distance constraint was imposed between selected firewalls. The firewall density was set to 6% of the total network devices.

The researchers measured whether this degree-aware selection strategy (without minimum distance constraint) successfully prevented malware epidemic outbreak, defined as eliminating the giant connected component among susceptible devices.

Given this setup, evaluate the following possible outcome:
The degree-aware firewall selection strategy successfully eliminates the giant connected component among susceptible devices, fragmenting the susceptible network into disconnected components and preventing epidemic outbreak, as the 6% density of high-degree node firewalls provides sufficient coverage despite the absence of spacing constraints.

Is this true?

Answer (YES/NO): NO